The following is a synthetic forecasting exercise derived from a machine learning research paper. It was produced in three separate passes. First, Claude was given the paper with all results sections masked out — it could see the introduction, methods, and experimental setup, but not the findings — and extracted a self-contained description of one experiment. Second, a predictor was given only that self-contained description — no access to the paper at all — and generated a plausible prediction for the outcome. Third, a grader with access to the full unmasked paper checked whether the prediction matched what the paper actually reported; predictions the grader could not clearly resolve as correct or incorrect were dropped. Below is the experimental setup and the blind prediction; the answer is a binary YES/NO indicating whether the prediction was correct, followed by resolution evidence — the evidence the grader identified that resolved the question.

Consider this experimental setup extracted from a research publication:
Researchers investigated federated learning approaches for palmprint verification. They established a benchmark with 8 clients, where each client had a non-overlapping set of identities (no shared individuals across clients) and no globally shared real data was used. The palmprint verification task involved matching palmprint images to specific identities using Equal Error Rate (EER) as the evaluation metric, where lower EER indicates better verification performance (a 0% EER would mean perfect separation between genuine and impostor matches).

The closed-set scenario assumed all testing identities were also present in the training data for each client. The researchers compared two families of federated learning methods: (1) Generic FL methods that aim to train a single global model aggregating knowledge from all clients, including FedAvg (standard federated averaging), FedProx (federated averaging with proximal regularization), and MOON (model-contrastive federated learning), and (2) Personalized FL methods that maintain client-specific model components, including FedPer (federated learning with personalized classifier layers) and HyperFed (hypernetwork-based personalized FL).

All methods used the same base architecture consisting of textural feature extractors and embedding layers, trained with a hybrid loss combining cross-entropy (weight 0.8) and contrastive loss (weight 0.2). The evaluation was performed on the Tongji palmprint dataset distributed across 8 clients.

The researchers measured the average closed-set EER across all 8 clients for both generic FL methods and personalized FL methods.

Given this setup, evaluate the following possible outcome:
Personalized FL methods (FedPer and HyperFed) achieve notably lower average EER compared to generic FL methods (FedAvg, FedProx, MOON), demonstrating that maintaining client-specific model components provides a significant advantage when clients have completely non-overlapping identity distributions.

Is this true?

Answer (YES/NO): YES